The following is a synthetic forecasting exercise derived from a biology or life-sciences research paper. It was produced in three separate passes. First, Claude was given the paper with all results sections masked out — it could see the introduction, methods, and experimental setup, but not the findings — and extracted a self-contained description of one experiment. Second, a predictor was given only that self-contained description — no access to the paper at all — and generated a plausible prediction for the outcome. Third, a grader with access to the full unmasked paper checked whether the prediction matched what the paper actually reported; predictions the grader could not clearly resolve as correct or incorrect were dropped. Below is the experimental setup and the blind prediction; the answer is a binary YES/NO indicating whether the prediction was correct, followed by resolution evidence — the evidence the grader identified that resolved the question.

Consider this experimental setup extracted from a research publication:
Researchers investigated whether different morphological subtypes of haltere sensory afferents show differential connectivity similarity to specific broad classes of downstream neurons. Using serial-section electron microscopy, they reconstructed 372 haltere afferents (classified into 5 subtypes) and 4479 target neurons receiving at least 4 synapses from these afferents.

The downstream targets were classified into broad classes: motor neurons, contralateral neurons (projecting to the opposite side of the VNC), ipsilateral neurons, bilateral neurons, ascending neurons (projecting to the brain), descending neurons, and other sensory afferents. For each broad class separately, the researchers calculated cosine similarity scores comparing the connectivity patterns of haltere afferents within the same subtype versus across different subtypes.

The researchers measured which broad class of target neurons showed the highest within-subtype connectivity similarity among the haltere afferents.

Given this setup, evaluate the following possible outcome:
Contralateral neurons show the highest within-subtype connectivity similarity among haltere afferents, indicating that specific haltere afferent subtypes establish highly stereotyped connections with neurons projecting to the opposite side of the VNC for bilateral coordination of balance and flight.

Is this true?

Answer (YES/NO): YES